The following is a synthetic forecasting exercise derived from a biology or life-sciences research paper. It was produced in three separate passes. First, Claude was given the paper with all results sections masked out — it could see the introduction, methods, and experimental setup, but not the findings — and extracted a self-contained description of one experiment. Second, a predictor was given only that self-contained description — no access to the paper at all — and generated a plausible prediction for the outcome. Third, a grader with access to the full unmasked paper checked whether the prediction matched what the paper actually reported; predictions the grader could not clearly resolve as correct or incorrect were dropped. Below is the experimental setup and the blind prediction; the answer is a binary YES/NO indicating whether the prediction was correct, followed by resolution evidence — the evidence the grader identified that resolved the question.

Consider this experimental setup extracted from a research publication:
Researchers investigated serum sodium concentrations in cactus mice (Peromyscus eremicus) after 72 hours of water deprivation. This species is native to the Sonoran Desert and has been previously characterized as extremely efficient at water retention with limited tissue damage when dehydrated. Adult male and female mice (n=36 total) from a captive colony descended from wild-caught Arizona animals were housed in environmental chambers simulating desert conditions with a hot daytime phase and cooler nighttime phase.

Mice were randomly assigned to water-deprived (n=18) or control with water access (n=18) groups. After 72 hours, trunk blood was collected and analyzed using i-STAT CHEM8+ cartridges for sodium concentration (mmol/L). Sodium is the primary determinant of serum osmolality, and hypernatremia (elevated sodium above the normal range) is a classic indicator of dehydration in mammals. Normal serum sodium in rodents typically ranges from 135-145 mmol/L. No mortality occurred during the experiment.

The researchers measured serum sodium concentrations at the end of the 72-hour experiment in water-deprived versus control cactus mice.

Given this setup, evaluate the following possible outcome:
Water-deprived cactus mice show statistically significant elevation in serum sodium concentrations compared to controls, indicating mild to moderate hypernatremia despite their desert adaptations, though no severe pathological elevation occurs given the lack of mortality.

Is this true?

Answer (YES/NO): YES